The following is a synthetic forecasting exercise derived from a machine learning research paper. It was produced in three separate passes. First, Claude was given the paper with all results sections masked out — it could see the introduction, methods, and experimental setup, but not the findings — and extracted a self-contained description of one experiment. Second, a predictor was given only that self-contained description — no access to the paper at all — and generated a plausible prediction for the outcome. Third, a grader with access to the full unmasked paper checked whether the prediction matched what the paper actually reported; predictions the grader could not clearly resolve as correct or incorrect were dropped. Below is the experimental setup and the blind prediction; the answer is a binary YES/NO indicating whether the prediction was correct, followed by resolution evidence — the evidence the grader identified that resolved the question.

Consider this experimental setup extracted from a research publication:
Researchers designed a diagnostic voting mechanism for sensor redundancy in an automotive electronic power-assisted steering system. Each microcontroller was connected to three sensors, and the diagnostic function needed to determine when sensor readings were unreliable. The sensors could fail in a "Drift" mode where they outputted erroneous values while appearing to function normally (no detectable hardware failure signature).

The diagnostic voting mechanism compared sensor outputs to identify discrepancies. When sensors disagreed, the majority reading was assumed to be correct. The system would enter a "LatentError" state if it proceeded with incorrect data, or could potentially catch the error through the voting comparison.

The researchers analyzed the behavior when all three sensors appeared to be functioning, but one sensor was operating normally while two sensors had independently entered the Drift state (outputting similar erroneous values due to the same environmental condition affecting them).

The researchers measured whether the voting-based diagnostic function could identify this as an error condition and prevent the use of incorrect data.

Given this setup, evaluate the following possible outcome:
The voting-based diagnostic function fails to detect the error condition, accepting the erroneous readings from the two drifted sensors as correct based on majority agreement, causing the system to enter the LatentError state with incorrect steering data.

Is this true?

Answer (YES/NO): YES